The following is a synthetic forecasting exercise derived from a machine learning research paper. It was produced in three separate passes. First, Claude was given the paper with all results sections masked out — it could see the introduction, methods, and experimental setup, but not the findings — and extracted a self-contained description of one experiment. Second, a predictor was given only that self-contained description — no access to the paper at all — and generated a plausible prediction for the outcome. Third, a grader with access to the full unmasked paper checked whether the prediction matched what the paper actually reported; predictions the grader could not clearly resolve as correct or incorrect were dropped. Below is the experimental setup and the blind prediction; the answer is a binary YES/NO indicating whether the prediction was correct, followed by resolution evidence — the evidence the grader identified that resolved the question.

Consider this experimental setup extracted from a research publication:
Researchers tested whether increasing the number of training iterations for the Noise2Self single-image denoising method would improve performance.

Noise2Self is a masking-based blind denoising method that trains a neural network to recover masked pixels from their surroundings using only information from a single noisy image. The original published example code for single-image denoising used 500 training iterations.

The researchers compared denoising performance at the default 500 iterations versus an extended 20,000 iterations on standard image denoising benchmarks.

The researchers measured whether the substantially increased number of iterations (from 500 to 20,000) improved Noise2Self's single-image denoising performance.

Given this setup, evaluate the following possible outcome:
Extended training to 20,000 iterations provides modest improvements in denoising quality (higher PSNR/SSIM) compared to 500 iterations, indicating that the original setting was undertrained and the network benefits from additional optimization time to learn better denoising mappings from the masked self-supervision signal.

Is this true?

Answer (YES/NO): NO